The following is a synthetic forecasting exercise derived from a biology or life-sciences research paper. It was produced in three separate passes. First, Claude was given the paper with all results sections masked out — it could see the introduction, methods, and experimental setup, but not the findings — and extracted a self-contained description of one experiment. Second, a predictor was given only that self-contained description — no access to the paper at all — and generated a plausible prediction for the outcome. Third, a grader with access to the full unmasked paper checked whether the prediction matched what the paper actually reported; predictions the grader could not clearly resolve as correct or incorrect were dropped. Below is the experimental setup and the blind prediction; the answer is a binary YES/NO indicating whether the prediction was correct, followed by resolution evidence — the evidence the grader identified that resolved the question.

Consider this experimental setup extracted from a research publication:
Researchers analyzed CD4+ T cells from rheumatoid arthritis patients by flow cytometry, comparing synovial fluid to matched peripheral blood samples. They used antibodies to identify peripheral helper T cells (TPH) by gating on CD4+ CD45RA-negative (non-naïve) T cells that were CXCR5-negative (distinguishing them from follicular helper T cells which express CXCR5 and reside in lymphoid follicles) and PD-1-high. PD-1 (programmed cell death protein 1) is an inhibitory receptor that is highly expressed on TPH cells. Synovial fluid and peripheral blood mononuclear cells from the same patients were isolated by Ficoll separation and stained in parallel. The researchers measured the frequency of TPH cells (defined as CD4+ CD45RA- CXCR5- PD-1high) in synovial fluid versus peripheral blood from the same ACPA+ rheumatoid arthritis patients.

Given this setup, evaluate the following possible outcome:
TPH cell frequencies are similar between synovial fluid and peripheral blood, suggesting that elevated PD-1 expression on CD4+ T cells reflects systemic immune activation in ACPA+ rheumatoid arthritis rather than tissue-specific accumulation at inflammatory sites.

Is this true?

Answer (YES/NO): NO